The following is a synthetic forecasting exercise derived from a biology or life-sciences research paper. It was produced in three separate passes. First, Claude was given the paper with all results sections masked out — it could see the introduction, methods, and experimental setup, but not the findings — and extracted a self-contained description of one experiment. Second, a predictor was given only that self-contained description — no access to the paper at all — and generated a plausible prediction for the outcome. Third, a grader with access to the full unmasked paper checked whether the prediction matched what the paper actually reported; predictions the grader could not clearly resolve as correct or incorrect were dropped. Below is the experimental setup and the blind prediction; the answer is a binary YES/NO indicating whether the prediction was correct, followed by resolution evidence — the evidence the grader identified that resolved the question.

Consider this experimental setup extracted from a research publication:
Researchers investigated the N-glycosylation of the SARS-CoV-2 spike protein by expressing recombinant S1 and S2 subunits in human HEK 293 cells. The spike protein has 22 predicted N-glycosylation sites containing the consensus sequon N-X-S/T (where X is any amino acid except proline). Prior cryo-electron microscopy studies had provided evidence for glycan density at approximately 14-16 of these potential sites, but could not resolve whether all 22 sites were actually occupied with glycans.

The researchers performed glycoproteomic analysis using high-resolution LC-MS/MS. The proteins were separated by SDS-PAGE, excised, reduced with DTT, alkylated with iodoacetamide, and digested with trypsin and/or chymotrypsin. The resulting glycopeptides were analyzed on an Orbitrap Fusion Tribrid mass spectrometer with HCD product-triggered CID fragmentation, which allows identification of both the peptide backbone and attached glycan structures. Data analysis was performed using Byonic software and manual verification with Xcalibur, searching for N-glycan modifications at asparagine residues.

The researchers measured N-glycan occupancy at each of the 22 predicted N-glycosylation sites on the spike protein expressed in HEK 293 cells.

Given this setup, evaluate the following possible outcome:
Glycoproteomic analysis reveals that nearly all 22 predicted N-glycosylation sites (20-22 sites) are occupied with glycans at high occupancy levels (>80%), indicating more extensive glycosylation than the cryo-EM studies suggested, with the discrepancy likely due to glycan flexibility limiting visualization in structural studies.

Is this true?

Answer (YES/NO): NO